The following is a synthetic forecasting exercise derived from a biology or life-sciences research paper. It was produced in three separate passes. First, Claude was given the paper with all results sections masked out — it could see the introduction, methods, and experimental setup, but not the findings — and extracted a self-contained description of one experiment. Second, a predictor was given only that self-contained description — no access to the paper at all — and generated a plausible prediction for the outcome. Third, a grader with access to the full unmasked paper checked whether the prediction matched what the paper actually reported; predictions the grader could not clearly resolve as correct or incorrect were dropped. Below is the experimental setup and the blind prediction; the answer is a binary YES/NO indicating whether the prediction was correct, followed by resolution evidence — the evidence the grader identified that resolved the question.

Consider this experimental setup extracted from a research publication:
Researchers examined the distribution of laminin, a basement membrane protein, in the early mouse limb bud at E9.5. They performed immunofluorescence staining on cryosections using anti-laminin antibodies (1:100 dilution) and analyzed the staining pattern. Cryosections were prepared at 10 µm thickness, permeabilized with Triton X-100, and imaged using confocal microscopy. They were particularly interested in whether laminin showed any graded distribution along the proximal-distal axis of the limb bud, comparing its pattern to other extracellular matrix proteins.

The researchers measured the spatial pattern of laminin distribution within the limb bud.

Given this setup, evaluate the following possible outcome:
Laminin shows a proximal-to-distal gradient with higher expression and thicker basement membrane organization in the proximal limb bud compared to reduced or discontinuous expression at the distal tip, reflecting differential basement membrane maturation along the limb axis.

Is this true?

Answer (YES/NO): NO